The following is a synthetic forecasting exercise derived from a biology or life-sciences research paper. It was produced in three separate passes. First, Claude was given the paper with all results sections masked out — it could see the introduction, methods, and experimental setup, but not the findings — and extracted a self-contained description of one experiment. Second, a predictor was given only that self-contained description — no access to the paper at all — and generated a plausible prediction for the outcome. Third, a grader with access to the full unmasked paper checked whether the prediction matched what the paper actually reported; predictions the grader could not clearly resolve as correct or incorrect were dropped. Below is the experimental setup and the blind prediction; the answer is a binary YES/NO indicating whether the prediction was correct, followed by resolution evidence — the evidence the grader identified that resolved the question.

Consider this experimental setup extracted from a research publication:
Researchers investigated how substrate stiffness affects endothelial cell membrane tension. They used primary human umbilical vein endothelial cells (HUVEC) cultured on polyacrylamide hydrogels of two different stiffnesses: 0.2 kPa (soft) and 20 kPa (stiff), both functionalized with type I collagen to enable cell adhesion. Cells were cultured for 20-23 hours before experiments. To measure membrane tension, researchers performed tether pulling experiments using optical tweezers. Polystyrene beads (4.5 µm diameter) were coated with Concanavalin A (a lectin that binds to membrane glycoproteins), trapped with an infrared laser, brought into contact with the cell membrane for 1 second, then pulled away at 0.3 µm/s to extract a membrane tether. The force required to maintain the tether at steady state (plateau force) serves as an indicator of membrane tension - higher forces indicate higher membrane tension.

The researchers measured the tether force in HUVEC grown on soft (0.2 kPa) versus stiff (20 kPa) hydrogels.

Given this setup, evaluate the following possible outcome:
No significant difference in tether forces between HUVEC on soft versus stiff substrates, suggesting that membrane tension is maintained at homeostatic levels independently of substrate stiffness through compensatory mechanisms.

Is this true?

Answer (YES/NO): NO